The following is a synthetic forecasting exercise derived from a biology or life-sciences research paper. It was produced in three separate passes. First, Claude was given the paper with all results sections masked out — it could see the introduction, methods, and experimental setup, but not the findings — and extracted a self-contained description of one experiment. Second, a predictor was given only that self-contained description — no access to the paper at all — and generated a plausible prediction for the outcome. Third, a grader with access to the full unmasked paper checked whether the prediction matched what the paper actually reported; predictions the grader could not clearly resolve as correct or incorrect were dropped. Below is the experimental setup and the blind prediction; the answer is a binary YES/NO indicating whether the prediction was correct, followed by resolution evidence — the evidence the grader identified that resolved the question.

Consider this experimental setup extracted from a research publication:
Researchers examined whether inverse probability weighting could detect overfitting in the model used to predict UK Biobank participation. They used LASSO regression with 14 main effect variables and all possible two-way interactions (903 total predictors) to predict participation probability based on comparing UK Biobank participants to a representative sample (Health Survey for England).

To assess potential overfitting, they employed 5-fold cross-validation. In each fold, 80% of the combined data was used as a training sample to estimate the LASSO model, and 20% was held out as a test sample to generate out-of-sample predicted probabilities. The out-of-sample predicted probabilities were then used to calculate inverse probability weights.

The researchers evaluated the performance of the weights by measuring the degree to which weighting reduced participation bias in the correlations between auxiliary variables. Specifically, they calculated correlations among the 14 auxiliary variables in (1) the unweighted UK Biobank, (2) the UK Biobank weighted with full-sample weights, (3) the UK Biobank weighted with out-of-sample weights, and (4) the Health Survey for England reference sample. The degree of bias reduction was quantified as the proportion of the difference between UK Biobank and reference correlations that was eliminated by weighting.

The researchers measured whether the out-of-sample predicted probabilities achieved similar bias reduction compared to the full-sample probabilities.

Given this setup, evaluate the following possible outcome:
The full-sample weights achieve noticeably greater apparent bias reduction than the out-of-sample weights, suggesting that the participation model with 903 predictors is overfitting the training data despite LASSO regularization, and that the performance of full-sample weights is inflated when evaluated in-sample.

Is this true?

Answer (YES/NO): NO